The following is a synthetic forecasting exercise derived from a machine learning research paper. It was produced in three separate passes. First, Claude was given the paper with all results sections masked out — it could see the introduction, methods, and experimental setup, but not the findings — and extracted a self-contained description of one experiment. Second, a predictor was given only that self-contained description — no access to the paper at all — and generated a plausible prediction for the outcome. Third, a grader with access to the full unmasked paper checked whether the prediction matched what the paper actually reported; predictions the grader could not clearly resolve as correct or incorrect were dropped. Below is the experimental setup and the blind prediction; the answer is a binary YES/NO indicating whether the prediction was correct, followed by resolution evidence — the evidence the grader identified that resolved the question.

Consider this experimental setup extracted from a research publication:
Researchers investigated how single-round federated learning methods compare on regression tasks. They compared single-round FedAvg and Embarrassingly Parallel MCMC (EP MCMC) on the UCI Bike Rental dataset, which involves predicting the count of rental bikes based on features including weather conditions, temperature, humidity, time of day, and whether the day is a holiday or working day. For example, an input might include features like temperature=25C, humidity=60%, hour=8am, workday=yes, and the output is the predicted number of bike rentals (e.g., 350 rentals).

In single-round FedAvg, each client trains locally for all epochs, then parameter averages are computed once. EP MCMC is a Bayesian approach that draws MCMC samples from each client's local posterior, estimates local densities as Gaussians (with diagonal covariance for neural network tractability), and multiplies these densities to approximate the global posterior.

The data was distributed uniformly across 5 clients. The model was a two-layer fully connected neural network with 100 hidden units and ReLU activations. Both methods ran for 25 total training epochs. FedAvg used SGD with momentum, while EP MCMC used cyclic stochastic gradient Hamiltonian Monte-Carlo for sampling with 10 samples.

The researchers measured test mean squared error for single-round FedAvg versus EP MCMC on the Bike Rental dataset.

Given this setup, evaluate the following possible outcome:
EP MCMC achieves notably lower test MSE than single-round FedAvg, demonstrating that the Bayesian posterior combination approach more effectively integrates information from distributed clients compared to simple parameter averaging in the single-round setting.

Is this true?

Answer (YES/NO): YES